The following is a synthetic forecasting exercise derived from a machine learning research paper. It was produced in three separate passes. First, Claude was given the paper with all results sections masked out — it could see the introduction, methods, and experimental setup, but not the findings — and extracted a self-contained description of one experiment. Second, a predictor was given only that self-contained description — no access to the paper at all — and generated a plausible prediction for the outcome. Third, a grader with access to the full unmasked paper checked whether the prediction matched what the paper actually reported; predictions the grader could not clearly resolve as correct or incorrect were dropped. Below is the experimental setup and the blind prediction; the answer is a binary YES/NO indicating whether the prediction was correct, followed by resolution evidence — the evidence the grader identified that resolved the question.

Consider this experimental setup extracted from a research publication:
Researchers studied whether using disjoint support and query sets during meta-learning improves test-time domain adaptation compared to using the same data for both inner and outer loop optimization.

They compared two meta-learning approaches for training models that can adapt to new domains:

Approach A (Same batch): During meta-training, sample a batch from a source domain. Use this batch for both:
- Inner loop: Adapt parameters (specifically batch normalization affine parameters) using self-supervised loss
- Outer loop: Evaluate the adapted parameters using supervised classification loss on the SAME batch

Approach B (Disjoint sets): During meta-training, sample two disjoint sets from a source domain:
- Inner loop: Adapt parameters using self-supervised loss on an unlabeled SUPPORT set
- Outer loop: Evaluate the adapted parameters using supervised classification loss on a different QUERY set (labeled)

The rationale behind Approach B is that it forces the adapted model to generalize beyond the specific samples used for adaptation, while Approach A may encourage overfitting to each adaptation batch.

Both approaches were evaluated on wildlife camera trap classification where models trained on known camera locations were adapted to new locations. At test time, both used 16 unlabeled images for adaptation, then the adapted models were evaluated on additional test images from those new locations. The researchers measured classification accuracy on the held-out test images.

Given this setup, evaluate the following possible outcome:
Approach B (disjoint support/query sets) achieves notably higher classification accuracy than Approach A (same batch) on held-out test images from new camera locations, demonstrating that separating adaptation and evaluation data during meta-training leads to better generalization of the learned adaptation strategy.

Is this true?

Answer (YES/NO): YES